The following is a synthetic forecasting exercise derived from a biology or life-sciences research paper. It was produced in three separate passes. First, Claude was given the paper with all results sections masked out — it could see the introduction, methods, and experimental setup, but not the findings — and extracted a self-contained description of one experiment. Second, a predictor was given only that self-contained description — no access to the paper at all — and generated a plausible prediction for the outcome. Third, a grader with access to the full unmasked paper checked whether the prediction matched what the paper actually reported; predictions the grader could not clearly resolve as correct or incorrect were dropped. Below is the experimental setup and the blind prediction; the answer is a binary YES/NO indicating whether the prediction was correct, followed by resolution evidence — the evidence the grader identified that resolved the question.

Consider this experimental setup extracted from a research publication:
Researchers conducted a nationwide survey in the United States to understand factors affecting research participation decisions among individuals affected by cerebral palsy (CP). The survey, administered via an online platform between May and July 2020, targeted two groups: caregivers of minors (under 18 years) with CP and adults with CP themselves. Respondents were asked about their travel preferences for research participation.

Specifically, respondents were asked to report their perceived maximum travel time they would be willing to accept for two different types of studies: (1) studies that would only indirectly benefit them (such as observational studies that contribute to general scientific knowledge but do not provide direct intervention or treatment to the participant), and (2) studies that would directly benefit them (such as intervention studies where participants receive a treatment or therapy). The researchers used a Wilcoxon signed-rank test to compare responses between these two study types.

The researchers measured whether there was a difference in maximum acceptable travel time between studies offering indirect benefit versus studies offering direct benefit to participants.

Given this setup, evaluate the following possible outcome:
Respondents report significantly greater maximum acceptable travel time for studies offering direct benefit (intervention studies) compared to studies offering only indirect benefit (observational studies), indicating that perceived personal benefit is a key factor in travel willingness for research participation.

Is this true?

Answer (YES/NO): YES